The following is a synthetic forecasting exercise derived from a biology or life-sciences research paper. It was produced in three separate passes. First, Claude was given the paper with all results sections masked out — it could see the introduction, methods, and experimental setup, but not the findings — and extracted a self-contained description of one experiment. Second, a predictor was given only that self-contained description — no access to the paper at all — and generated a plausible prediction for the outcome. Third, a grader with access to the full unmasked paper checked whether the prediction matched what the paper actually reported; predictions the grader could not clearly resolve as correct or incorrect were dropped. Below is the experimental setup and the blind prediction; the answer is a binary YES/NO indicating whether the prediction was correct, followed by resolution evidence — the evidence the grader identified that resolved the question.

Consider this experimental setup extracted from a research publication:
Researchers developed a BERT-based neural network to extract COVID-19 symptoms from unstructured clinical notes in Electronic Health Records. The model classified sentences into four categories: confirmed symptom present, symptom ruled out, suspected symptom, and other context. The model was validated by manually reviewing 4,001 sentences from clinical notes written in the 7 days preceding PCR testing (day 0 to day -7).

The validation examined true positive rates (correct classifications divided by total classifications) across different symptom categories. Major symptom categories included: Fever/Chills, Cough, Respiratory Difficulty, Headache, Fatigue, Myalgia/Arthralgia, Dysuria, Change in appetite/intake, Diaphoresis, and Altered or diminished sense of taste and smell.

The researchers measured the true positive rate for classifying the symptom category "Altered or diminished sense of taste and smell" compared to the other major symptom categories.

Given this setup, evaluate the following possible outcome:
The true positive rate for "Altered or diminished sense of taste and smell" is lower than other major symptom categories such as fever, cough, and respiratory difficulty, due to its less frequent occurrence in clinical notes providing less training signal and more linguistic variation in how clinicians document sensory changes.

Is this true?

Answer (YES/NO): YES